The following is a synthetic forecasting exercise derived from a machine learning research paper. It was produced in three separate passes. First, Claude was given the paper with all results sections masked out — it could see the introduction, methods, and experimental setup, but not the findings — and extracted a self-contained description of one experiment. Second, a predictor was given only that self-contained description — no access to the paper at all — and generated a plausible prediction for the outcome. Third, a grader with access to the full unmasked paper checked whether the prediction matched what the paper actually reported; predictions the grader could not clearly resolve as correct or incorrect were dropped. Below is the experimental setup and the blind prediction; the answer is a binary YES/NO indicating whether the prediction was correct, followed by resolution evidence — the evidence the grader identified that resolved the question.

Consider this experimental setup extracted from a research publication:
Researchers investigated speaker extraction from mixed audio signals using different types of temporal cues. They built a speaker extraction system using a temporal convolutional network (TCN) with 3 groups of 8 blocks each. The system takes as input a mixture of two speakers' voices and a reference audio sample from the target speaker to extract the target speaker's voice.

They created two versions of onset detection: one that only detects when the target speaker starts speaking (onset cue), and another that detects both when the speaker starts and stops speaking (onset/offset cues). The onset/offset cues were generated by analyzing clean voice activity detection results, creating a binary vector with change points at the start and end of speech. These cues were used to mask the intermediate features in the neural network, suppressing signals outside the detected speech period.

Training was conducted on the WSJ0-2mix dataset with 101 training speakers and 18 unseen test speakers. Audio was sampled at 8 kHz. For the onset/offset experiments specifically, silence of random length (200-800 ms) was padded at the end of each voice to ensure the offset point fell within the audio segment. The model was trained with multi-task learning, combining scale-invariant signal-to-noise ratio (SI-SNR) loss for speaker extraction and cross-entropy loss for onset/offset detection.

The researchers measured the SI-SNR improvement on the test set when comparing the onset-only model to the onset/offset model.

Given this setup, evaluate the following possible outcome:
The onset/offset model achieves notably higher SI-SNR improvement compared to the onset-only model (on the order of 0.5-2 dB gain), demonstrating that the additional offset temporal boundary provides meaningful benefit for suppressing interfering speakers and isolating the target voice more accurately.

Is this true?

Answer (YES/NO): NO